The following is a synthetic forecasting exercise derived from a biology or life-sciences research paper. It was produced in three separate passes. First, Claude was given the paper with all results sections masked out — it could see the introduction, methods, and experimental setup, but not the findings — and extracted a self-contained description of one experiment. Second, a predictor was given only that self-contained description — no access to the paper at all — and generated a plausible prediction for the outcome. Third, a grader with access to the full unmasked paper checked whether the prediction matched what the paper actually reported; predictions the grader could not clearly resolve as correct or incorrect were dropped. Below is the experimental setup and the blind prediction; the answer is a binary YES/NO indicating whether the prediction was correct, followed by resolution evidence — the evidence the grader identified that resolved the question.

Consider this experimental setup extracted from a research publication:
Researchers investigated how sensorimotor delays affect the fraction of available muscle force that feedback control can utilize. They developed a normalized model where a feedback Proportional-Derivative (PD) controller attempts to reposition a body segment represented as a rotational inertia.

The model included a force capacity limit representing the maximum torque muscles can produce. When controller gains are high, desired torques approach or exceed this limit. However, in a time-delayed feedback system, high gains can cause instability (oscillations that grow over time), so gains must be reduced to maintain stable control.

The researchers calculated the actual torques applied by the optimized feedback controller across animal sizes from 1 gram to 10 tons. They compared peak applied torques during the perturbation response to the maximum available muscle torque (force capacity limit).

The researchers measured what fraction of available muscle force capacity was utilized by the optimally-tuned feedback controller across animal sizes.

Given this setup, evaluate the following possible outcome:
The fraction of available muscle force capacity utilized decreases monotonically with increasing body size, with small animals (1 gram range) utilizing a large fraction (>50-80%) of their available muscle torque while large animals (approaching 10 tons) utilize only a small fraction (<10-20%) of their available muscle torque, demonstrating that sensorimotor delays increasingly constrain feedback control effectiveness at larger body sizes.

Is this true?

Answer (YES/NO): NO